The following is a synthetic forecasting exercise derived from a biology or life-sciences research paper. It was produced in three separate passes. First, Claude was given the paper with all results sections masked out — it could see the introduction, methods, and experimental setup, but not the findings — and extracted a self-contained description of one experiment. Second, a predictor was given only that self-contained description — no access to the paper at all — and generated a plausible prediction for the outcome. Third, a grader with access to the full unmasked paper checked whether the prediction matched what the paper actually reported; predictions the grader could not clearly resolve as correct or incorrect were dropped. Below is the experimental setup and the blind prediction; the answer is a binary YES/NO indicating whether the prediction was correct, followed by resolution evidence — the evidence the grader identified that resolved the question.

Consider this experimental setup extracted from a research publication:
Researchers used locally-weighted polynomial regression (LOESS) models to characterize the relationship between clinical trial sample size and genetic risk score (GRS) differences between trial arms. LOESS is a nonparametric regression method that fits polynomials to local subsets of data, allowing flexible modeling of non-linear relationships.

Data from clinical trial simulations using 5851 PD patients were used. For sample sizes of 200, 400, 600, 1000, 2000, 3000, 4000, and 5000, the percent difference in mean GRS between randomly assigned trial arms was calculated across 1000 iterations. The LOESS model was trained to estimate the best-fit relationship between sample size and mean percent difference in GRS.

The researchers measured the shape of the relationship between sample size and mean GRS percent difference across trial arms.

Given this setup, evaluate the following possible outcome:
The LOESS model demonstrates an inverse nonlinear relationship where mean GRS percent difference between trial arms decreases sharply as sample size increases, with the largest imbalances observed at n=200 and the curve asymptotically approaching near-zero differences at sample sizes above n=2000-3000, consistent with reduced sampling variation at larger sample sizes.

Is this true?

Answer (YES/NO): NO